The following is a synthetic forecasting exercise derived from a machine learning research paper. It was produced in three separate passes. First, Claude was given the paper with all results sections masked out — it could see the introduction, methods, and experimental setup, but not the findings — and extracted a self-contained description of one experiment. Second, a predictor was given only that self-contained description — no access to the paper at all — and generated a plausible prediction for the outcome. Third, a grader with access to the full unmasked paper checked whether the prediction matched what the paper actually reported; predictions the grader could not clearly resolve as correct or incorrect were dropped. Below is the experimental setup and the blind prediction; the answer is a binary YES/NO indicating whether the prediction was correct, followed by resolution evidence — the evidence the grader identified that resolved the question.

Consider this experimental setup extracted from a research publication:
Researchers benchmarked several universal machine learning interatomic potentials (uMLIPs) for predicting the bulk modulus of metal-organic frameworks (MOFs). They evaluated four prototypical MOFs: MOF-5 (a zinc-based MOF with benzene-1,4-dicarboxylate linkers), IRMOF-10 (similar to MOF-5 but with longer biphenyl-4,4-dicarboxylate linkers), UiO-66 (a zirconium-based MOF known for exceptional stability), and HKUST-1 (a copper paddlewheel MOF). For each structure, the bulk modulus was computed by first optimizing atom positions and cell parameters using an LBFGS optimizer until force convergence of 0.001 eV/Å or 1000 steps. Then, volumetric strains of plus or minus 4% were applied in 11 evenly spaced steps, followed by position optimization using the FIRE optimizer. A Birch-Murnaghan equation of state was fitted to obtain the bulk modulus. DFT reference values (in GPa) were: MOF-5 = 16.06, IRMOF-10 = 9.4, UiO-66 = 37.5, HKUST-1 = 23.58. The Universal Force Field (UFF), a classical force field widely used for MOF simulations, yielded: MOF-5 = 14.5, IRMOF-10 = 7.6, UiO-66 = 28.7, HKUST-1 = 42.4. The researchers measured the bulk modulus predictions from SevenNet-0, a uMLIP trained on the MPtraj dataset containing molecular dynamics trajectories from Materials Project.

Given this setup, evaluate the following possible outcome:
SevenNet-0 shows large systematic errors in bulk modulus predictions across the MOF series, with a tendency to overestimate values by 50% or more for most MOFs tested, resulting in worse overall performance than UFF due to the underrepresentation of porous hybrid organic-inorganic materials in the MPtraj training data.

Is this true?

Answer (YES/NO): NO